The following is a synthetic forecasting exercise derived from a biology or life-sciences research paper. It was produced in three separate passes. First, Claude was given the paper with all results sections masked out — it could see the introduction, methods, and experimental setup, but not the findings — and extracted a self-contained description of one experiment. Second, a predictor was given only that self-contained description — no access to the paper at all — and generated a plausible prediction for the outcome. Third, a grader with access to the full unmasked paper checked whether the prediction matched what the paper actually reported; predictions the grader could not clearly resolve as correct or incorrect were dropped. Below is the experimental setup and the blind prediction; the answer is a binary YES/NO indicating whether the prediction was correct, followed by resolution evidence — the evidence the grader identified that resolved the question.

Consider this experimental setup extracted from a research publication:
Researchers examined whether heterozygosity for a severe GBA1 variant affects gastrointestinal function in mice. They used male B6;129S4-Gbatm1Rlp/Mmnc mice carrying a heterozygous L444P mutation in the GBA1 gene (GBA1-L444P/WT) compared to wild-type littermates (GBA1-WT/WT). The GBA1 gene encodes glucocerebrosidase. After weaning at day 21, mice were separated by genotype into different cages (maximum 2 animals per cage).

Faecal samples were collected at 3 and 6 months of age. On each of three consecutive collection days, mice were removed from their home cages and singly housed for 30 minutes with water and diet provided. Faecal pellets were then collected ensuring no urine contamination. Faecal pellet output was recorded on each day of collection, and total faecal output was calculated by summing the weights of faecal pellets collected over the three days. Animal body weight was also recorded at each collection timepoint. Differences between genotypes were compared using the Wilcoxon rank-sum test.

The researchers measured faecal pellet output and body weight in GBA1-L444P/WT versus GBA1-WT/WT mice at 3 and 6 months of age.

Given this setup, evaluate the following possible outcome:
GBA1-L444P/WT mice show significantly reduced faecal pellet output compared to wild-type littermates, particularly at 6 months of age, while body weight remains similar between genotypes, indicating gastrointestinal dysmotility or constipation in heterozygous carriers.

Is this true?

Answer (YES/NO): NO